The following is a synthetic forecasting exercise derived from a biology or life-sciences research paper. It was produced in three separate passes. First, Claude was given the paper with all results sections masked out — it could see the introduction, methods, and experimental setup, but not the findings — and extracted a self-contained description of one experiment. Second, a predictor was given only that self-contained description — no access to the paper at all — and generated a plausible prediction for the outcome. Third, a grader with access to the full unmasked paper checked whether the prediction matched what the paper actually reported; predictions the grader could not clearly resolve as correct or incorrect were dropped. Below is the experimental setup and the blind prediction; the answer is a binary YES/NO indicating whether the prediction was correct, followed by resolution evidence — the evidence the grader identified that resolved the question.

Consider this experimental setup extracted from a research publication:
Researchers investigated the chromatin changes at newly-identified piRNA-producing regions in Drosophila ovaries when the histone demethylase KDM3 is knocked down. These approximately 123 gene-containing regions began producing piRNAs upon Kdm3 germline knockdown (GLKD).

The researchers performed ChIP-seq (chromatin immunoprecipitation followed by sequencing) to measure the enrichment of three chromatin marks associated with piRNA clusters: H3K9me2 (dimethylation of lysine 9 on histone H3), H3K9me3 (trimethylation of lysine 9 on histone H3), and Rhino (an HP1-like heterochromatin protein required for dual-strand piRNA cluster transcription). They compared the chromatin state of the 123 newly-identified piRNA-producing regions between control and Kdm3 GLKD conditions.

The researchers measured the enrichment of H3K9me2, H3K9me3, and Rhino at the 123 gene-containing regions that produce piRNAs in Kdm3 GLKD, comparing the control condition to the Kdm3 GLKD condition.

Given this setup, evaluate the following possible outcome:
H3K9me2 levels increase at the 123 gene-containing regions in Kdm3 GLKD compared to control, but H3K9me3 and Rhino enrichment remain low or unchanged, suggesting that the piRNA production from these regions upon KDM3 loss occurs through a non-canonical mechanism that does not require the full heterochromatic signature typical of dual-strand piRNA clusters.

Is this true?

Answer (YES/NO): NO